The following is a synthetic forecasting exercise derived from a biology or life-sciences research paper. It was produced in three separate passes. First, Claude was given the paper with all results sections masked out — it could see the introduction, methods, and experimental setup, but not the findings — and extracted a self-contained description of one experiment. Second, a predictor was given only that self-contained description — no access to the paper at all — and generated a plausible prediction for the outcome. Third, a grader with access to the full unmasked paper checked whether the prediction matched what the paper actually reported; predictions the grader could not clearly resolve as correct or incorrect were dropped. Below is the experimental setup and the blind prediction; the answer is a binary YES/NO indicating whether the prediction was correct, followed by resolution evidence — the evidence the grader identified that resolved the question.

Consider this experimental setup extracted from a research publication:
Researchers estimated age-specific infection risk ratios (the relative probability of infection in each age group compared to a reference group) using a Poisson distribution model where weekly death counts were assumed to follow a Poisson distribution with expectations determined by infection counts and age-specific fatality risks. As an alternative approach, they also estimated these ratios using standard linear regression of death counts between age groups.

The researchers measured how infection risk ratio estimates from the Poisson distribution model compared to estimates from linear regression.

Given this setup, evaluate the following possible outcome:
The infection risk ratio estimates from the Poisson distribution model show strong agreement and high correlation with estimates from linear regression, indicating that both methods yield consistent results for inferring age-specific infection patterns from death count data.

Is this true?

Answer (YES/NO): YES